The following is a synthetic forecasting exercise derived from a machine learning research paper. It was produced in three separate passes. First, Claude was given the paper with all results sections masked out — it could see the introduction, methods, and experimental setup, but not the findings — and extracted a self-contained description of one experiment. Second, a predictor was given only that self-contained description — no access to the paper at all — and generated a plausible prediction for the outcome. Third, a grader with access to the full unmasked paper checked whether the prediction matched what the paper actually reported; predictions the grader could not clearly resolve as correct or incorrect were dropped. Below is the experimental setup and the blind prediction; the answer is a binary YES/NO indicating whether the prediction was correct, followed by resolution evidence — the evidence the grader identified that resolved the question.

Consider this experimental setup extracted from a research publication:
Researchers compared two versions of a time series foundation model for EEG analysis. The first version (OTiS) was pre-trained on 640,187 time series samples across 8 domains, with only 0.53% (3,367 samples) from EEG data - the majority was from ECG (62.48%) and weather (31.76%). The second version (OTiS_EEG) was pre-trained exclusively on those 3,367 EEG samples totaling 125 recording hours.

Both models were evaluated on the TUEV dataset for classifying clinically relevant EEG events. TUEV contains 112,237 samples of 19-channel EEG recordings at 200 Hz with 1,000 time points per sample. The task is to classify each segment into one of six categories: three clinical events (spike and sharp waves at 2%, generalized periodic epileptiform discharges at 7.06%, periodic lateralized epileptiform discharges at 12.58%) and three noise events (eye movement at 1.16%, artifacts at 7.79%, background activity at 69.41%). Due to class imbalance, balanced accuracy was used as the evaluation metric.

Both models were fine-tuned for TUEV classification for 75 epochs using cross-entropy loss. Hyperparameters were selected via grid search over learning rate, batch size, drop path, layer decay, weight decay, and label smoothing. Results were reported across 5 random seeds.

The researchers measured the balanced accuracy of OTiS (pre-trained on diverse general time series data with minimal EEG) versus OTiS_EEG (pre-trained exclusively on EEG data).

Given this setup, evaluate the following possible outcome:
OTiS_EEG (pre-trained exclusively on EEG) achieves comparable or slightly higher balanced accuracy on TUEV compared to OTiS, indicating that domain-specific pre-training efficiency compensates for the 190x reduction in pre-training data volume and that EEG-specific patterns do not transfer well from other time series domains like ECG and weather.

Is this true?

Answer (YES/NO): NO